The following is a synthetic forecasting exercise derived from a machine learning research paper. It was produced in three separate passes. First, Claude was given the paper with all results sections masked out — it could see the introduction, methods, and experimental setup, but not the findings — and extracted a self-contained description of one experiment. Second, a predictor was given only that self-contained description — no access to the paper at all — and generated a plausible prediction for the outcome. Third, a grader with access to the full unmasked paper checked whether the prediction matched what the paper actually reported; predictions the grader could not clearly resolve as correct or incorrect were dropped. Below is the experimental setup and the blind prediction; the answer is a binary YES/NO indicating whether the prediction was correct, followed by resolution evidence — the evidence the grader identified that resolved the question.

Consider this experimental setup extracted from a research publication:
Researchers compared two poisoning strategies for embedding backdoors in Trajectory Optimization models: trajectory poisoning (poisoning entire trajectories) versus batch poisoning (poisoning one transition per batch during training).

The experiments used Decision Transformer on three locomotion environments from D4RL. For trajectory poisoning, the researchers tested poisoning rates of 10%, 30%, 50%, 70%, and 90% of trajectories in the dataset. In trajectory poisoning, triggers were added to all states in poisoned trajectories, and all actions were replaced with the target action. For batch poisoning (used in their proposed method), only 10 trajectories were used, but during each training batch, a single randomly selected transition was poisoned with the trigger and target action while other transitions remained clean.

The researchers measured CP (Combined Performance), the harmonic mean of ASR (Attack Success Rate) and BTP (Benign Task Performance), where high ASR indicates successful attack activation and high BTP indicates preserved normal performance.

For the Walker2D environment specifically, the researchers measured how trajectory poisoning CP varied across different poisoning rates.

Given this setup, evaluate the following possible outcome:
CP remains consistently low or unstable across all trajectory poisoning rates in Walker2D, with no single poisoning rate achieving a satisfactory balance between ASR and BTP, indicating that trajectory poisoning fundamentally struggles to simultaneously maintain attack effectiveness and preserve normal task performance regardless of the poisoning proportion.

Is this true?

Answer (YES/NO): YES